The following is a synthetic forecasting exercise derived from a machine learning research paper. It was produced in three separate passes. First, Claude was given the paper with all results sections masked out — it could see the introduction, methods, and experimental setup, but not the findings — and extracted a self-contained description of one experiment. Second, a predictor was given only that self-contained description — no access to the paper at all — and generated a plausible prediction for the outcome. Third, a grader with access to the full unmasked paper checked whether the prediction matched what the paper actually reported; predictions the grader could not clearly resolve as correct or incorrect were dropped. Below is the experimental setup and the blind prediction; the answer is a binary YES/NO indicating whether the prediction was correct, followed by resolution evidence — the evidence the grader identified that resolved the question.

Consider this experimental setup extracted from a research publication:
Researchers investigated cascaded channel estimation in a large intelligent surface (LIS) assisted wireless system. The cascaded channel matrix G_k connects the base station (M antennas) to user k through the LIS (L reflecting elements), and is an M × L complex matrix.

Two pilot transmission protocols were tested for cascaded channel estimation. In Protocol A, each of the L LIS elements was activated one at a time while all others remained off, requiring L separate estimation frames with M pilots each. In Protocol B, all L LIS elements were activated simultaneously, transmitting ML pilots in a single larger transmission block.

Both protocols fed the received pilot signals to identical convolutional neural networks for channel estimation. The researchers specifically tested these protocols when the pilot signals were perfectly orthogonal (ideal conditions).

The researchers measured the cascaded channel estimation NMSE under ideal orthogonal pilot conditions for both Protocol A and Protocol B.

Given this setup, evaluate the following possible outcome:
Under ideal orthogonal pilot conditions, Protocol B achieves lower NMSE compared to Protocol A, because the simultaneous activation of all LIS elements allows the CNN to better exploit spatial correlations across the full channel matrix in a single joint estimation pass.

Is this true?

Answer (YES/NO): NO